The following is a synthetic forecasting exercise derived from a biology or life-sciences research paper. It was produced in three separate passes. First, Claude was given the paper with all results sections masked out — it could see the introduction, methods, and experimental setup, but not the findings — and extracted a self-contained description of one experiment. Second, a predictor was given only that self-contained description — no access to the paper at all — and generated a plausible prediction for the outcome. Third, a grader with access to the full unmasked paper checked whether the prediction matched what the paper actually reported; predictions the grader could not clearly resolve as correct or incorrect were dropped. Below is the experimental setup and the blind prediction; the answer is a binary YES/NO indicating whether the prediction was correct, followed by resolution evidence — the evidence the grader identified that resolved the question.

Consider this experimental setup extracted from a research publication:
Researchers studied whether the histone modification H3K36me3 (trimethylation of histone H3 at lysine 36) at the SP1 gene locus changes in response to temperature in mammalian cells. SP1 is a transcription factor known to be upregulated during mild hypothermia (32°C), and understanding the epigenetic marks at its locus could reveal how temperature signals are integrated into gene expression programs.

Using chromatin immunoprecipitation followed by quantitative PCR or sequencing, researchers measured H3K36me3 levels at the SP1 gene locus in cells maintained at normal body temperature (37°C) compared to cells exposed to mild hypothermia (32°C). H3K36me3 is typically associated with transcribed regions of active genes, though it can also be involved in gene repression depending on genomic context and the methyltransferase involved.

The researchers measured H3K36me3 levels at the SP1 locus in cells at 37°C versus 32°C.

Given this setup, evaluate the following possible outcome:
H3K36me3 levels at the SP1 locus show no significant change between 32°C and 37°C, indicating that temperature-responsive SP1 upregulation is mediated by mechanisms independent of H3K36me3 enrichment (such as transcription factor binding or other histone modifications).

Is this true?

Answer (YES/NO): NO